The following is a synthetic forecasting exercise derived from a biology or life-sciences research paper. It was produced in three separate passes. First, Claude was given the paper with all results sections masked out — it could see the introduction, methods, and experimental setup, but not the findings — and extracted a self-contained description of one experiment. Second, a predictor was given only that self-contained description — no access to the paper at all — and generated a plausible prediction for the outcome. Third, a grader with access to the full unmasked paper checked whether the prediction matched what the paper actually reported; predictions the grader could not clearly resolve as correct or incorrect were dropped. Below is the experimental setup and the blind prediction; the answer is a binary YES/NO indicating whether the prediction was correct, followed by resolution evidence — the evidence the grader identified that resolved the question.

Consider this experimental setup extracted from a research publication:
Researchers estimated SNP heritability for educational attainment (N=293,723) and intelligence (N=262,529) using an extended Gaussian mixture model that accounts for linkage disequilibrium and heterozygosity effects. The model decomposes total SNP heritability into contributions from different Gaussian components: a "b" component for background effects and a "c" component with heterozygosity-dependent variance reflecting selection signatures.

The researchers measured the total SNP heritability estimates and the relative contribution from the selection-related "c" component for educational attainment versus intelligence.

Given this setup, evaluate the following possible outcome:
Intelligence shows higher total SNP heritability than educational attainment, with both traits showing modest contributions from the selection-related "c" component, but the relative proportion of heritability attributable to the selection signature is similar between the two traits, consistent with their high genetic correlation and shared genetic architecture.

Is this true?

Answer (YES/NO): NO